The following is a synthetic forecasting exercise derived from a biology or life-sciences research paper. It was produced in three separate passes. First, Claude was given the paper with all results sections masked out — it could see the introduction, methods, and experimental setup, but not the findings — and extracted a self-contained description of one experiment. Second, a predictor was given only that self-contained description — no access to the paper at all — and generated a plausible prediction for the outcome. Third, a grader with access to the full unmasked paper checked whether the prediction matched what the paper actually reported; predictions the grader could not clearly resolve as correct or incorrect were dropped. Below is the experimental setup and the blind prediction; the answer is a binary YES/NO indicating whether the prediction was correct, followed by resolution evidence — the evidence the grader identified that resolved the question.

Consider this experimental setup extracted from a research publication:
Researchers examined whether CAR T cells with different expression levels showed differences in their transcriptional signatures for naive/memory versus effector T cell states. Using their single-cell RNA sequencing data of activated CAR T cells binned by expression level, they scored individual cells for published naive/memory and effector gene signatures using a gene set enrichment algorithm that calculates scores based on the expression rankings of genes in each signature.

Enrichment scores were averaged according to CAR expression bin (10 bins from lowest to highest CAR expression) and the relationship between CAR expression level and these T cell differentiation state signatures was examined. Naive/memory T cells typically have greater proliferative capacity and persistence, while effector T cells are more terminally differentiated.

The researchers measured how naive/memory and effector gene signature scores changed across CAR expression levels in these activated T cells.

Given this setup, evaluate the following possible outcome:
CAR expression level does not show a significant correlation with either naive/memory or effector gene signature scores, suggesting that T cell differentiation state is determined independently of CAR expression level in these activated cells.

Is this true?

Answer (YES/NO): NO